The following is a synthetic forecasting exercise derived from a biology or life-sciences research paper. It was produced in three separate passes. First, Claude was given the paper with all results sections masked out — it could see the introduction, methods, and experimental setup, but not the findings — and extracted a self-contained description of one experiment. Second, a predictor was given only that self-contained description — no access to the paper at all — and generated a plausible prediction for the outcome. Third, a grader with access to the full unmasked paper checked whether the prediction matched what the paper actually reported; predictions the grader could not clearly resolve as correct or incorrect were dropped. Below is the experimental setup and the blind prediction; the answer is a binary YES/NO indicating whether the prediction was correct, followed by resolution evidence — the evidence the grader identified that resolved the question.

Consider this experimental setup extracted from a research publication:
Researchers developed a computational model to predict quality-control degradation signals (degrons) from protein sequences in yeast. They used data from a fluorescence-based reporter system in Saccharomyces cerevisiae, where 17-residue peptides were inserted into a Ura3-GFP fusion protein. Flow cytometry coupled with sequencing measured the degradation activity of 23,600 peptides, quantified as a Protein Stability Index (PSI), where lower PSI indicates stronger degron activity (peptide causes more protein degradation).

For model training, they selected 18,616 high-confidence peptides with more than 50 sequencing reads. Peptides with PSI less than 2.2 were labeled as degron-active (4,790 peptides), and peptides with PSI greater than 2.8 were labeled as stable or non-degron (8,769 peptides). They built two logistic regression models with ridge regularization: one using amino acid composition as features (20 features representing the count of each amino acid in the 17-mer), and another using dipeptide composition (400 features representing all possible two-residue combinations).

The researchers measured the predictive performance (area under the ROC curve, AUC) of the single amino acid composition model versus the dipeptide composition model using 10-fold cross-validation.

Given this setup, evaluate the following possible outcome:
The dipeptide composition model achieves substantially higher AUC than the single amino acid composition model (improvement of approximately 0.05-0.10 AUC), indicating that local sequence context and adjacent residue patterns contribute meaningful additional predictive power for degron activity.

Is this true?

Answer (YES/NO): NO